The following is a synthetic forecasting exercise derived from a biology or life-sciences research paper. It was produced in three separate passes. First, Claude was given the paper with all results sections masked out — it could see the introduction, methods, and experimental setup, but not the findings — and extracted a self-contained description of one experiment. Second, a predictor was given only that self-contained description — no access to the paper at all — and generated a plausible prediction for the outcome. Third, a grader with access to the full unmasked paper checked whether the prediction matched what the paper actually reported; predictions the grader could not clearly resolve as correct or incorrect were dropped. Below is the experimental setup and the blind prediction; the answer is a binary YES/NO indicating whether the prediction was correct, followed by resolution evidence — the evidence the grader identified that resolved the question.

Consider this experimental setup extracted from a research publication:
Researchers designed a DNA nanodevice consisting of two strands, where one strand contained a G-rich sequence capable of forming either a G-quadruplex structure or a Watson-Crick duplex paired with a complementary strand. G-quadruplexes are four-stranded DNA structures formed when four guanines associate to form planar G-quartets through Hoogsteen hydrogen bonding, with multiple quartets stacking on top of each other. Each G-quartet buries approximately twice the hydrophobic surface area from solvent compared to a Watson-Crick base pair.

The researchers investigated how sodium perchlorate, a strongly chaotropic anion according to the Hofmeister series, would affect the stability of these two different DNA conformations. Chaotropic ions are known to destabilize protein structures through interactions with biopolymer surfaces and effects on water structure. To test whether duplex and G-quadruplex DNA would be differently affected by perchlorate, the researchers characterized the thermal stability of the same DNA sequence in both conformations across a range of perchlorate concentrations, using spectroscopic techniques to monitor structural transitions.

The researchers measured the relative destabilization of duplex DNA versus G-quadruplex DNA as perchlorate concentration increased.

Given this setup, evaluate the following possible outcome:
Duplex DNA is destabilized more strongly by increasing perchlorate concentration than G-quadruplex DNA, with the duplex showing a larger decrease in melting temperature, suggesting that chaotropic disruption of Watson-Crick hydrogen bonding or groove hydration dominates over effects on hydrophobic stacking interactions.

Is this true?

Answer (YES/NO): YES